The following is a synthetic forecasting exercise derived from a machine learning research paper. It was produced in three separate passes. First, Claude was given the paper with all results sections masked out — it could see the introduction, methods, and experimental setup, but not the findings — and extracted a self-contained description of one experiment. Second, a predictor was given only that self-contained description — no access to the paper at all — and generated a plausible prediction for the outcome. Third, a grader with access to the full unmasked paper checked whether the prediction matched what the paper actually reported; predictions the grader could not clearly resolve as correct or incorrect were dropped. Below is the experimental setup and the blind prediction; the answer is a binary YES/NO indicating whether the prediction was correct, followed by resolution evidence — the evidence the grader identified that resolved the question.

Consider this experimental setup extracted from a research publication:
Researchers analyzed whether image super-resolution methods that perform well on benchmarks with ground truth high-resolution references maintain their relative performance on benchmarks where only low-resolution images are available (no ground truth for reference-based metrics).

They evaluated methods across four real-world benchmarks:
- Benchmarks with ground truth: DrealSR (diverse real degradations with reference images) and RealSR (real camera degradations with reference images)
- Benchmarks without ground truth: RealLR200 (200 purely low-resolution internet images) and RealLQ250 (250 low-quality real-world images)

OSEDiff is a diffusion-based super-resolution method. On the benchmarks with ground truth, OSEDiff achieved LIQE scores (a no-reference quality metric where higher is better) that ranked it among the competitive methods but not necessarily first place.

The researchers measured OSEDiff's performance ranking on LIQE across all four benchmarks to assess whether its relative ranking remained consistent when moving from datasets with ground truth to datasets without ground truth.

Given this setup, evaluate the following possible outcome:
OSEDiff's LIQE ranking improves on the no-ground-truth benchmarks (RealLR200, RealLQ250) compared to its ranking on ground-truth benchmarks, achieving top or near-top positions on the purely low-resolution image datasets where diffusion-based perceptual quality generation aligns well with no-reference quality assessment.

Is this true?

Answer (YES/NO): NO